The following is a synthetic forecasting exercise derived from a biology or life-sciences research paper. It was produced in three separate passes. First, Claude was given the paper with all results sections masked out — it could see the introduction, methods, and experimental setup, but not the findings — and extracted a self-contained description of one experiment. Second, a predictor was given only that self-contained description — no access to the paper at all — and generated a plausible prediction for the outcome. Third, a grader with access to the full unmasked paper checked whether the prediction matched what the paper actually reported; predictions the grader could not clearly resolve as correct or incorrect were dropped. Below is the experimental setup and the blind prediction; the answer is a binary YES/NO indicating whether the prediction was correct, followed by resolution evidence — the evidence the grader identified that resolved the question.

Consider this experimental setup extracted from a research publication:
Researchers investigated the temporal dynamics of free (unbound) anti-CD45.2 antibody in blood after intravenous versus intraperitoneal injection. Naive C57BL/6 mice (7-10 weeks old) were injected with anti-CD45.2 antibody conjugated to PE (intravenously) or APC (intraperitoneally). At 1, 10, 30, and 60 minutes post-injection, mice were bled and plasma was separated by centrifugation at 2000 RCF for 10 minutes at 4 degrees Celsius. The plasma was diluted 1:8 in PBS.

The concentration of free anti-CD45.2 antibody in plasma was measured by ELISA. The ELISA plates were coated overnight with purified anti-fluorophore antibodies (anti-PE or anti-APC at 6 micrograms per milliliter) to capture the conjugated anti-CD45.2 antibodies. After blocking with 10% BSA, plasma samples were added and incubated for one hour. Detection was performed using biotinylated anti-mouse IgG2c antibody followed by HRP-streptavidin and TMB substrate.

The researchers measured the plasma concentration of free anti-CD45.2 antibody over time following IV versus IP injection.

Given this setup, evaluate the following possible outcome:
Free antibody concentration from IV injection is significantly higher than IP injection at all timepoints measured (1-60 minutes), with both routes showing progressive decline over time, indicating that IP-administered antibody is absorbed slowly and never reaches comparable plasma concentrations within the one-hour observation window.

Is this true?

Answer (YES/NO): NO